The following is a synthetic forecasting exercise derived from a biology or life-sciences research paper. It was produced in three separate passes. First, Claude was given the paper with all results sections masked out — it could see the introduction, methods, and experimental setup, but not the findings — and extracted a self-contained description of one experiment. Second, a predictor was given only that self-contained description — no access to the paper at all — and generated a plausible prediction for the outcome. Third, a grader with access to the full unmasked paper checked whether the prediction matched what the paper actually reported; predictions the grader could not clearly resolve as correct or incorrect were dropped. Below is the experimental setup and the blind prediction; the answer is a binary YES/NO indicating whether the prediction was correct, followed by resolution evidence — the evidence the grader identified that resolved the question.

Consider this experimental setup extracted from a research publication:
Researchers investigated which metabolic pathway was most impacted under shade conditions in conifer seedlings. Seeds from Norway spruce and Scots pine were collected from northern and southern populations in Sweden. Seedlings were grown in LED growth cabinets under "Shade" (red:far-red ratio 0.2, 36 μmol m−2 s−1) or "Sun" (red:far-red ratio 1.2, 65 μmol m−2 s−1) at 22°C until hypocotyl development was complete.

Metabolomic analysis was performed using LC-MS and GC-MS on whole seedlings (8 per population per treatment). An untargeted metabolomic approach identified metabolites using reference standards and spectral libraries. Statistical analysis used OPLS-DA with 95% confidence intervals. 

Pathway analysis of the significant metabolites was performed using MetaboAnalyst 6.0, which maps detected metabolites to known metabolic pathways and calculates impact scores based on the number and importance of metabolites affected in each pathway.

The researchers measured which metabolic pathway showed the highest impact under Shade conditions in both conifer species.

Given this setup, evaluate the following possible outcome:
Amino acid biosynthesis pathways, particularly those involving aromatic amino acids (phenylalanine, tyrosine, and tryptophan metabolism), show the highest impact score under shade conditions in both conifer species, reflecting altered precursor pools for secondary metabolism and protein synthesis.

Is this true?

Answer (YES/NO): NO